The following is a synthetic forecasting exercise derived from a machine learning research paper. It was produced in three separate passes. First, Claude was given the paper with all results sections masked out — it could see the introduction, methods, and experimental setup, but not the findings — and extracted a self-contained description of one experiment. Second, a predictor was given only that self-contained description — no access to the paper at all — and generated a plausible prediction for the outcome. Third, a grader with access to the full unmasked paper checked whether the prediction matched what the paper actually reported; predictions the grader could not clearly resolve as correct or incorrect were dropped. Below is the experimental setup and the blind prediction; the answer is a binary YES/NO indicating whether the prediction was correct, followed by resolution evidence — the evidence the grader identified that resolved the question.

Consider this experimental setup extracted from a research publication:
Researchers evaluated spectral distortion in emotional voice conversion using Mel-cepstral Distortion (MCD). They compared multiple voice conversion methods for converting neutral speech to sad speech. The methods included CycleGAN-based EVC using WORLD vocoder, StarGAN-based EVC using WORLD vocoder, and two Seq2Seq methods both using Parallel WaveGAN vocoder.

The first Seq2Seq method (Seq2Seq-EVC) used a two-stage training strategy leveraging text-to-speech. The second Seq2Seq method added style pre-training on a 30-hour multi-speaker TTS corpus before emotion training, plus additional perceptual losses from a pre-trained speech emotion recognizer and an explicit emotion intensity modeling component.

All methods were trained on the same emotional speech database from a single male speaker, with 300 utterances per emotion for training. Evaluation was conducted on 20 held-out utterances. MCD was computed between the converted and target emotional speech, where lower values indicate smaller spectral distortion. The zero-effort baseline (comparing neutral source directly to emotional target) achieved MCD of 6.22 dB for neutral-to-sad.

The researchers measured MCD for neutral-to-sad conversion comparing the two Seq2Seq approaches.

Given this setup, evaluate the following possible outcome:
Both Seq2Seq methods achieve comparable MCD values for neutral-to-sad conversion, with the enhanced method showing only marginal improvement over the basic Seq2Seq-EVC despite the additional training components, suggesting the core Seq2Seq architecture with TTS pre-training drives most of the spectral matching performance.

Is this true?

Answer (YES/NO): NO